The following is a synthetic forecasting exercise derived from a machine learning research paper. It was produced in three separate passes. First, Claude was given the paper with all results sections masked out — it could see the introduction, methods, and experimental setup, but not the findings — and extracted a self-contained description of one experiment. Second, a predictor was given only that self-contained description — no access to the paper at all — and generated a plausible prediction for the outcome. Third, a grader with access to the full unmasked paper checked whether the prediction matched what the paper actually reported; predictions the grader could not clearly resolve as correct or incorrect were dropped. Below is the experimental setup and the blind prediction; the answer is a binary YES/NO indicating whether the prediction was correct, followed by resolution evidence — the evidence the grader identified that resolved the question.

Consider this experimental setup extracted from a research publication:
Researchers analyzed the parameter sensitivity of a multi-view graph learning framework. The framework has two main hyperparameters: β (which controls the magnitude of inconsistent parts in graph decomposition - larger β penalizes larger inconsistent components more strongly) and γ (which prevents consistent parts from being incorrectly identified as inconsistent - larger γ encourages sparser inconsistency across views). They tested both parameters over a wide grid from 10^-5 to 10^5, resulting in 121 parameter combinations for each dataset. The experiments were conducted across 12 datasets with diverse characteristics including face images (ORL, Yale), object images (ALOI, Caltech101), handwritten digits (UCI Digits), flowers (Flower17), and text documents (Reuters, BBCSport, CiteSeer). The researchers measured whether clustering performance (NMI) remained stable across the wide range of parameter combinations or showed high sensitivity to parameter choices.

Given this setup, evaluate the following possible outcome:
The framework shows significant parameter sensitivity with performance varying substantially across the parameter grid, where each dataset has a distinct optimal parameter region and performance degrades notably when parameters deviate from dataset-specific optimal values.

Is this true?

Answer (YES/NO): NO